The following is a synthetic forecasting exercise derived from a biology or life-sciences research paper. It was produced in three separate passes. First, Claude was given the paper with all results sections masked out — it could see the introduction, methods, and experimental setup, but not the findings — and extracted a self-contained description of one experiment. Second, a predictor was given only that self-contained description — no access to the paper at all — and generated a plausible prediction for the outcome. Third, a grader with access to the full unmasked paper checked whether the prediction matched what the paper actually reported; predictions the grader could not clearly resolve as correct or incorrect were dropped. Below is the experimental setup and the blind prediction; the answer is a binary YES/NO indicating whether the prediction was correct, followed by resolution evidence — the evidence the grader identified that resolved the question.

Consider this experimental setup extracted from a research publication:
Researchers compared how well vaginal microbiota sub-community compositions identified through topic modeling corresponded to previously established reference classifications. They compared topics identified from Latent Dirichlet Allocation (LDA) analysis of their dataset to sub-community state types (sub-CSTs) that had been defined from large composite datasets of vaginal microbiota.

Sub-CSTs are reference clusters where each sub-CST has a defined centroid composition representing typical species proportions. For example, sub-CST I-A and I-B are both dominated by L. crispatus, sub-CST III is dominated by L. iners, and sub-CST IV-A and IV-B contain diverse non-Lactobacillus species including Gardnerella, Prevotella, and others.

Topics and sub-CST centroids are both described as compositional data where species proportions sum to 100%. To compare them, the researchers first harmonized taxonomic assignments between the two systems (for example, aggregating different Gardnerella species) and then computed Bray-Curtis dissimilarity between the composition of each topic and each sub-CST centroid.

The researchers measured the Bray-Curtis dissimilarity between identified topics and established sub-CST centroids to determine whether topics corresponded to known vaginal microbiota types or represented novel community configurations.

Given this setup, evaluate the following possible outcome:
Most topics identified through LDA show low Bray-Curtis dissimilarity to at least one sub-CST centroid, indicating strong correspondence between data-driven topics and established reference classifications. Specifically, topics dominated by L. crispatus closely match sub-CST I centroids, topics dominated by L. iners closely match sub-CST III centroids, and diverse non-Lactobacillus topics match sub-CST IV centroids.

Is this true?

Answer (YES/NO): YES